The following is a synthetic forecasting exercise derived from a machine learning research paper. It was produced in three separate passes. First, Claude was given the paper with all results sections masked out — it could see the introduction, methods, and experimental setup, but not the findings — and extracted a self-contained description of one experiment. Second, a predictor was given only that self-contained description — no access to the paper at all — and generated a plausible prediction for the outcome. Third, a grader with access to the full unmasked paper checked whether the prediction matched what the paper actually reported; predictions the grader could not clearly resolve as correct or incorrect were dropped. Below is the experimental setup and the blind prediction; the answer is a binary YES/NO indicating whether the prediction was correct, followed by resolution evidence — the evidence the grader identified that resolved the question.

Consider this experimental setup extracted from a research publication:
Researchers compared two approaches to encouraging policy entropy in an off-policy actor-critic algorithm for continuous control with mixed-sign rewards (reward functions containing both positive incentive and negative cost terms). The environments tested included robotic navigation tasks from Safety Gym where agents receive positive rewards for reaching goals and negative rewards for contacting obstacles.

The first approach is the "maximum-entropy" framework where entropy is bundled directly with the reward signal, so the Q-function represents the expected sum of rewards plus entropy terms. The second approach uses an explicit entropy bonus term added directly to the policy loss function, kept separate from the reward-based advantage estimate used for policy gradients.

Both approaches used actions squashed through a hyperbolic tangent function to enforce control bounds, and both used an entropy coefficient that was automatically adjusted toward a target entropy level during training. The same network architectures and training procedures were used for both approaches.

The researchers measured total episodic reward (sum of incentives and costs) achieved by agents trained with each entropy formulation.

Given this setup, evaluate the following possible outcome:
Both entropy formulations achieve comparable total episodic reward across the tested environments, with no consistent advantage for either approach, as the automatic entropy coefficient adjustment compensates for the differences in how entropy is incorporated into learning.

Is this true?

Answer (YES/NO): NO